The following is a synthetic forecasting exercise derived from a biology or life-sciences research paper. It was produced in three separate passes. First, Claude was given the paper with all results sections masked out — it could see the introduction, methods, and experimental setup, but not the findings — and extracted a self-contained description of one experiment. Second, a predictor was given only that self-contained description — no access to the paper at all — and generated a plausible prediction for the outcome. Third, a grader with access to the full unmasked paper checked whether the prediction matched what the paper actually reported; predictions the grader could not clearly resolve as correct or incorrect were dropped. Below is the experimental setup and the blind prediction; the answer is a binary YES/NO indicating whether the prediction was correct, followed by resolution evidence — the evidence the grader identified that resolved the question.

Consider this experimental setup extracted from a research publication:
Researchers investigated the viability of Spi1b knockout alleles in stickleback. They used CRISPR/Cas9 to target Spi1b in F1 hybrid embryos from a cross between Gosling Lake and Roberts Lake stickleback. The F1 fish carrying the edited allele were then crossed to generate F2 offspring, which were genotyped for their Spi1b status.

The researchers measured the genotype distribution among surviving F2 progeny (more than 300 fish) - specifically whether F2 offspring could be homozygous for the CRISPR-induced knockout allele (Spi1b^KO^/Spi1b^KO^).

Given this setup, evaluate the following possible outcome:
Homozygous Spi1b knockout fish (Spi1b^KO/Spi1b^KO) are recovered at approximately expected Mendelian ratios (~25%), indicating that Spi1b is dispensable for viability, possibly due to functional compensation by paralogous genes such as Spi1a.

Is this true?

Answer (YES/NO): NO